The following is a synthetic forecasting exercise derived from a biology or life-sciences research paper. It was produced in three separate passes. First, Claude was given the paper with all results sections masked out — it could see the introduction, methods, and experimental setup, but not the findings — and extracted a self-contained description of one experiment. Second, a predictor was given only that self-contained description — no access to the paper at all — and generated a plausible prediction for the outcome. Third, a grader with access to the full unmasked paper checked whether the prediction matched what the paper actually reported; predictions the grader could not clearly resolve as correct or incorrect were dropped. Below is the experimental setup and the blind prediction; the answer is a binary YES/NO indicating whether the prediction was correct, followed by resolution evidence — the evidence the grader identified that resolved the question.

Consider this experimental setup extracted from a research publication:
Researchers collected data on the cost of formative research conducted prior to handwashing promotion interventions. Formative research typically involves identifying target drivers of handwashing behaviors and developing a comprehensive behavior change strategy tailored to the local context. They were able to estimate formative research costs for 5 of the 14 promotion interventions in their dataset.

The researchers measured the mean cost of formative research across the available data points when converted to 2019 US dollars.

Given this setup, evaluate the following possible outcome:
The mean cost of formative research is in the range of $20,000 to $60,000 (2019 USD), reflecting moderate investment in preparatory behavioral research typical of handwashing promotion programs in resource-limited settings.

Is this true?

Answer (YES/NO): NO